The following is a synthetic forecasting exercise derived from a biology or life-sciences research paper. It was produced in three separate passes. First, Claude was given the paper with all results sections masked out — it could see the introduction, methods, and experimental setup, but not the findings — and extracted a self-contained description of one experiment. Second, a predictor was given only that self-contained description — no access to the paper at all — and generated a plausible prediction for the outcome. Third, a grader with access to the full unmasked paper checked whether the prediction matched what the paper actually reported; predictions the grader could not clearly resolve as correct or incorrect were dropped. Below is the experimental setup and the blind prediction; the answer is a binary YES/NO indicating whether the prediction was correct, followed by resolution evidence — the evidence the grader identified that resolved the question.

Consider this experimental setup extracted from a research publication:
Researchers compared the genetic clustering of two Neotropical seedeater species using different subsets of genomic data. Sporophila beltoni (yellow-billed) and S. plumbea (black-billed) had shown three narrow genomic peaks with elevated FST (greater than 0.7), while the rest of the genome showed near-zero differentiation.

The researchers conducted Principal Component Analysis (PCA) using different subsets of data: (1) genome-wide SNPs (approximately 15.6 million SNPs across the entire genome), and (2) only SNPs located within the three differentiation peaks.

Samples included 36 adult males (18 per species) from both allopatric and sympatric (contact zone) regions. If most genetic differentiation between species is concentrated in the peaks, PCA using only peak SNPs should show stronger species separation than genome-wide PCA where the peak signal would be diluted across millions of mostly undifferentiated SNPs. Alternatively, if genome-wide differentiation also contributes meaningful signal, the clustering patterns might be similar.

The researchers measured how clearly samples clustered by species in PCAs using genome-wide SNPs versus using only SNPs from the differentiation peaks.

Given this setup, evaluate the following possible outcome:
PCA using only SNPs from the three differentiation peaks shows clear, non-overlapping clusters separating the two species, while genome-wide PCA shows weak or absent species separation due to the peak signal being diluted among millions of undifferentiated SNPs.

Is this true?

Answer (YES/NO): NO